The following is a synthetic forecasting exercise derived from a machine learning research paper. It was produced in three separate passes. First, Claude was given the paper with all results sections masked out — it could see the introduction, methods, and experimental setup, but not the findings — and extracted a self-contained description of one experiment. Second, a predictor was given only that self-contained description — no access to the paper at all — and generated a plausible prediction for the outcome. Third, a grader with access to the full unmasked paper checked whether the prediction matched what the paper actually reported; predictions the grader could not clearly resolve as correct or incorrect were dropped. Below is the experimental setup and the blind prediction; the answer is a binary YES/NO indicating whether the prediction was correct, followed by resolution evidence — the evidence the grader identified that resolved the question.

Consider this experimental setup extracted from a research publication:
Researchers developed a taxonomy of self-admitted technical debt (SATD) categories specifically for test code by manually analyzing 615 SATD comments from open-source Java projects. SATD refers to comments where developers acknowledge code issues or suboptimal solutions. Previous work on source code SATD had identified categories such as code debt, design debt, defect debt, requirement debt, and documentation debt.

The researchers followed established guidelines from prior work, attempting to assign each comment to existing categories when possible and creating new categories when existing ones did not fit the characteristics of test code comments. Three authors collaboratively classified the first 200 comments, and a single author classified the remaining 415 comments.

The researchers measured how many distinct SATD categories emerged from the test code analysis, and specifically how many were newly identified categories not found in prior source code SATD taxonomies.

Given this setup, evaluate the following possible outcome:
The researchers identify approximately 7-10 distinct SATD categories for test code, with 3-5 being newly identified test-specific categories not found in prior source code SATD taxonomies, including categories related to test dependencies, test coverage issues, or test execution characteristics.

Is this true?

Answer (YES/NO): NO